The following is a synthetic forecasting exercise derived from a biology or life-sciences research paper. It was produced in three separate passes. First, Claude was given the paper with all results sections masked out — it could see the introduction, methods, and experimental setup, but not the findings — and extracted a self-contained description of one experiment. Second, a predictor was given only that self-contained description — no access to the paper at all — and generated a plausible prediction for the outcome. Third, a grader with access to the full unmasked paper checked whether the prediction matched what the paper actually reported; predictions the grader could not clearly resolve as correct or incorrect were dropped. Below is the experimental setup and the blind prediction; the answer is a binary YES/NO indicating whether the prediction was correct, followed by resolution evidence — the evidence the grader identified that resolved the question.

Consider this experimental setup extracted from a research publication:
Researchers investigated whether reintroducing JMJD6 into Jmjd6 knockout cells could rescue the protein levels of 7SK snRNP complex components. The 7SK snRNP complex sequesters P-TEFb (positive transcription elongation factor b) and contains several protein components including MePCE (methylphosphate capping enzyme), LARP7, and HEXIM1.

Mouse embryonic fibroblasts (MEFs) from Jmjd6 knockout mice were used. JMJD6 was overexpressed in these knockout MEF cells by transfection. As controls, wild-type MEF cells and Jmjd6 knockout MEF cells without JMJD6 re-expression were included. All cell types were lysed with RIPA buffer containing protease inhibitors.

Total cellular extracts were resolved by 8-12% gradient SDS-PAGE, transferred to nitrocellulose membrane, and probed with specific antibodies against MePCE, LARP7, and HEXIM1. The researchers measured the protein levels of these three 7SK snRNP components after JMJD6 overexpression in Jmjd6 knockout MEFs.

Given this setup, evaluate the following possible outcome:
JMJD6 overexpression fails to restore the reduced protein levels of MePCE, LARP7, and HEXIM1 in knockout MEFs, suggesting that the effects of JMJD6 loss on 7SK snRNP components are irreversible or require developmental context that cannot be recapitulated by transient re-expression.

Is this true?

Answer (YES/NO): NO